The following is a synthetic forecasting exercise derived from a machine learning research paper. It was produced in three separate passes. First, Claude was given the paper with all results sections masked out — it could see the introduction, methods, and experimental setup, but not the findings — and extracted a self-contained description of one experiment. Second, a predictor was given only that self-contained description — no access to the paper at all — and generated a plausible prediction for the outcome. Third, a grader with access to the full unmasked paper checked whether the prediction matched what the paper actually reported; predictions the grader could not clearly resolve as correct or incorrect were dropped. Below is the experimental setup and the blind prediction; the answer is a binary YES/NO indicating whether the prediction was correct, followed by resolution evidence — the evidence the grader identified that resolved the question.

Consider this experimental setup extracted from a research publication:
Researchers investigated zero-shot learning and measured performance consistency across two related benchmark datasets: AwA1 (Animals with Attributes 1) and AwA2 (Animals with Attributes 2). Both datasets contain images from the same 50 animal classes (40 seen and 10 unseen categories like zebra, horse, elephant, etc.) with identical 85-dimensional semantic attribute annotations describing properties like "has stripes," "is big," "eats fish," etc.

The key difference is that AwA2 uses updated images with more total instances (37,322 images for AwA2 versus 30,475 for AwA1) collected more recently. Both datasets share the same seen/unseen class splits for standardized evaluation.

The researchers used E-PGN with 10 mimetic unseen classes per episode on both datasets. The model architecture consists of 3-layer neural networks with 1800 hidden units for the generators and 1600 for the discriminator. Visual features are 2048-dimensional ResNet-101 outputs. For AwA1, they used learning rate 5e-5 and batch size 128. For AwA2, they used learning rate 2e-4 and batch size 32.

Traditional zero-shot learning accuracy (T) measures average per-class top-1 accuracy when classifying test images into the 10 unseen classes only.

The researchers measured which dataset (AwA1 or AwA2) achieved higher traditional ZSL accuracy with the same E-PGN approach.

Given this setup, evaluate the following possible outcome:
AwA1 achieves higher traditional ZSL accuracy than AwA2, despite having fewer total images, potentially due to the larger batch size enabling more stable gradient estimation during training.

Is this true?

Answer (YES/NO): YES